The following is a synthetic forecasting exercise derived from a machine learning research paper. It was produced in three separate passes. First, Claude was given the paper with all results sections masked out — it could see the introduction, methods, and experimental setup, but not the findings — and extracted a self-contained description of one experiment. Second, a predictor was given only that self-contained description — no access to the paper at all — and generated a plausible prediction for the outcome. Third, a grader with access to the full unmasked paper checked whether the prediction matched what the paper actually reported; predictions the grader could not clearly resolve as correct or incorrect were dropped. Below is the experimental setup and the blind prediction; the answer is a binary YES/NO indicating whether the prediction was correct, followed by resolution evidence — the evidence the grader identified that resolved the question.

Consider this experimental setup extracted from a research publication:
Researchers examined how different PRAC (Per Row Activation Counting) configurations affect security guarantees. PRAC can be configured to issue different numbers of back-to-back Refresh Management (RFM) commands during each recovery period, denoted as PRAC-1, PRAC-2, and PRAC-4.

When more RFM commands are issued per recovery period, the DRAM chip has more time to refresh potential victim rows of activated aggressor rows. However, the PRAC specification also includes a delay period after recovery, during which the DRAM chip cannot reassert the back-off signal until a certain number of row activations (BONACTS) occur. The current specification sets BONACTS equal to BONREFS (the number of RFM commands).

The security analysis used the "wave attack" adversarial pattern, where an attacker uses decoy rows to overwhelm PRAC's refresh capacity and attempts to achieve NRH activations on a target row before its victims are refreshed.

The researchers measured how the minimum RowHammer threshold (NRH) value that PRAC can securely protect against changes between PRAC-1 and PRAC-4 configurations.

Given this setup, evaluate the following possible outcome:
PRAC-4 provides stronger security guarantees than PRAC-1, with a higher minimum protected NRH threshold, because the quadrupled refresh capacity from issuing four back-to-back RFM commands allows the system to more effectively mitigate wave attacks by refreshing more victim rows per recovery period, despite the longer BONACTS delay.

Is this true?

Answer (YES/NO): NO